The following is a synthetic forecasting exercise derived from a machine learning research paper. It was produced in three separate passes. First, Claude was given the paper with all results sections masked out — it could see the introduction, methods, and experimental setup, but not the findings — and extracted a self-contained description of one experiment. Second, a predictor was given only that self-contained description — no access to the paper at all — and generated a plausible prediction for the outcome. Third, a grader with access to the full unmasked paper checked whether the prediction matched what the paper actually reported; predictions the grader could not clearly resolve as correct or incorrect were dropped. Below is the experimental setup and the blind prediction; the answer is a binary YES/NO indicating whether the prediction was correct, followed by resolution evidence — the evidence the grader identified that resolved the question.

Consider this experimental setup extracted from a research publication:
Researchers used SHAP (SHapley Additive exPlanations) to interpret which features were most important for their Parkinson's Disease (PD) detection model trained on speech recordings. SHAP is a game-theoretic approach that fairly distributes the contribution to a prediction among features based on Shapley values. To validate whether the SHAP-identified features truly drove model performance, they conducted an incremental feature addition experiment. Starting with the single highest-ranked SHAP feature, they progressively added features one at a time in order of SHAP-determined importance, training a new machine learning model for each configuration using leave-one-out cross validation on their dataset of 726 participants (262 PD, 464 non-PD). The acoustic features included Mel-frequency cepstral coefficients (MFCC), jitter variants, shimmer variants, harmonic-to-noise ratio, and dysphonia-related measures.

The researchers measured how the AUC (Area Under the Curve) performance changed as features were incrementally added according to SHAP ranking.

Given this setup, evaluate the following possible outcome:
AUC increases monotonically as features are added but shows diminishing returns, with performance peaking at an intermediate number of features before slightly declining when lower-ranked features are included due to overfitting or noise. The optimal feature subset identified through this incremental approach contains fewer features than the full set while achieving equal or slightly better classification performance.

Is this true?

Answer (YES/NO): NO